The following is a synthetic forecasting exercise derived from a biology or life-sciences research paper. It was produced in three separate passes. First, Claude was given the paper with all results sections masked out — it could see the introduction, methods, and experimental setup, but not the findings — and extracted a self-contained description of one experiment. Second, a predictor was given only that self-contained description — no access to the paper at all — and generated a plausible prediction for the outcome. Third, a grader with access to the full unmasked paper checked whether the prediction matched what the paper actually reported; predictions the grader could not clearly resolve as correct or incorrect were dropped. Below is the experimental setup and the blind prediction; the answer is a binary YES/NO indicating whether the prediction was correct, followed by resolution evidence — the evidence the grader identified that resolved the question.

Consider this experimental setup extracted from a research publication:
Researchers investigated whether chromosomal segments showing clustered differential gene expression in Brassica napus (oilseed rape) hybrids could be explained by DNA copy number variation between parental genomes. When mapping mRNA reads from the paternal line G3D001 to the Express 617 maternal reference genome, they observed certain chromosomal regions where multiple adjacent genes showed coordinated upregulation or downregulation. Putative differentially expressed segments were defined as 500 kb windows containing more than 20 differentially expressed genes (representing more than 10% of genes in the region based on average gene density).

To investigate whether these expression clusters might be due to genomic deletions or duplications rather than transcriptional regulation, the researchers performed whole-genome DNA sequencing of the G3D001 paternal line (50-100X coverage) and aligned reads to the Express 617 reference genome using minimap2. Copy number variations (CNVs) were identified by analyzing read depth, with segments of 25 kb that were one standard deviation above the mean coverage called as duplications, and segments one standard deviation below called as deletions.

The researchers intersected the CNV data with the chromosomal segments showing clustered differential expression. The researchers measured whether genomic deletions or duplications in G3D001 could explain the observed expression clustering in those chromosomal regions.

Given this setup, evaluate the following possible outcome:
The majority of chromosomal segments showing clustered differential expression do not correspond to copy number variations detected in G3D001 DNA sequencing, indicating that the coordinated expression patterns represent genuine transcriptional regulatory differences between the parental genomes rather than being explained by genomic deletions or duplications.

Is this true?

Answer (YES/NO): YES